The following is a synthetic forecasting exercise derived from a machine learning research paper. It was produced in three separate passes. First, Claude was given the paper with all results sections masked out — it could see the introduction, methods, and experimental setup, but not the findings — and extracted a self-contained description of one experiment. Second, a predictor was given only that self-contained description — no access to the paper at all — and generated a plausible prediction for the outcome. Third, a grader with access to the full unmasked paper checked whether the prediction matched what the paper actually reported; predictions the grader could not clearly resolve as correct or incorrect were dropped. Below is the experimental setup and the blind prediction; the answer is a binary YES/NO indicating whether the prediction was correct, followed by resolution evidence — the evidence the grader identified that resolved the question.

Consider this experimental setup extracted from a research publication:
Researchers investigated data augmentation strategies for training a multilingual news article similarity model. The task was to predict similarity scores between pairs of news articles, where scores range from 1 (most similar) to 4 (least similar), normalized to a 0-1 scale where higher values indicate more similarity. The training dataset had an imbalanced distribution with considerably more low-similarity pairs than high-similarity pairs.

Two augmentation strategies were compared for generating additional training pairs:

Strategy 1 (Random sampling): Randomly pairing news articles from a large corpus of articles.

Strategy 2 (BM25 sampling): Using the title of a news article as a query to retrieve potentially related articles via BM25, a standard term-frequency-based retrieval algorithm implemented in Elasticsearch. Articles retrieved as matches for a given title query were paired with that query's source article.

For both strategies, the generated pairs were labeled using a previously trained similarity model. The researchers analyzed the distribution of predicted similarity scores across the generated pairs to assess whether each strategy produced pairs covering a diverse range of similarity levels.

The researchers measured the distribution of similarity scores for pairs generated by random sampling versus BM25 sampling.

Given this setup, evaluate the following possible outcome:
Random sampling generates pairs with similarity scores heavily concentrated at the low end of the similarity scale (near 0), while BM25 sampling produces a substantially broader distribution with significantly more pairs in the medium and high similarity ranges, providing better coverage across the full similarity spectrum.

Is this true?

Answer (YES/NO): YES